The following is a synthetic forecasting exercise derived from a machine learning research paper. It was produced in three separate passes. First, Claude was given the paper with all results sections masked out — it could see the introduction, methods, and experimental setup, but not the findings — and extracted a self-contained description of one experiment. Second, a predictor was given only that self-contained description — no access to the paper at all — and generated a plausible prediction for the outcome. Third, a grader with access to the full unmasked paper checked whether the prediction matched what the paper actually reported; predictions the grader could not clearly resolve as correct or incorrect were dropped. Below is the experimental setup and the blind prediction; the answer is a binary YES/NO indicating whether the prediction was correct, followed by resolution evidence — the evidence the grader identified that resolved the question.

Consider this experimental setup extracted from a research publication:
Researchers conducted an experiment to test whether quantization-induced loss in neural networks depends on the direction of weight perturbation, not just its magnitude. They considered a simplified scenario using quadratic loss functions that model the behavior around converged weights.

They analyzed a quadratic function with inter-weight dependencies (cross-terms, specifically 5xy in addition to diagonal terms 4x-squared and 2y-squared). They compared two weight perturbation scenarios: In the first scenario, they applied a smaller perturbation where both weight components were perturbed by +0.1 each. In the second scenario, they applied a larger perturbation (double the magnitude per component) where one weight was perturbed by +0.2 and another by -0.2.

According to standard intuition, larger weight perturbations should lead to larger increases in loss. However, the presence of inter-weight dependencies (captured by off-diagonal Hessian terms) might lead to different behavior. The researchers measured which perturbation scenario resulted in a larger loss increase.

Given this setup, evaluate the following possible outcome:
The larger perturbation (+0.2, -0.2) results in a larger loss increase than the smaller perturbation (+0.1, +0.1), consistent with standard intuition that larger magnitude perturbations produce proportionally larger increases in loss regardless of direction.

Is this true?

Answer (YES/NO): NO